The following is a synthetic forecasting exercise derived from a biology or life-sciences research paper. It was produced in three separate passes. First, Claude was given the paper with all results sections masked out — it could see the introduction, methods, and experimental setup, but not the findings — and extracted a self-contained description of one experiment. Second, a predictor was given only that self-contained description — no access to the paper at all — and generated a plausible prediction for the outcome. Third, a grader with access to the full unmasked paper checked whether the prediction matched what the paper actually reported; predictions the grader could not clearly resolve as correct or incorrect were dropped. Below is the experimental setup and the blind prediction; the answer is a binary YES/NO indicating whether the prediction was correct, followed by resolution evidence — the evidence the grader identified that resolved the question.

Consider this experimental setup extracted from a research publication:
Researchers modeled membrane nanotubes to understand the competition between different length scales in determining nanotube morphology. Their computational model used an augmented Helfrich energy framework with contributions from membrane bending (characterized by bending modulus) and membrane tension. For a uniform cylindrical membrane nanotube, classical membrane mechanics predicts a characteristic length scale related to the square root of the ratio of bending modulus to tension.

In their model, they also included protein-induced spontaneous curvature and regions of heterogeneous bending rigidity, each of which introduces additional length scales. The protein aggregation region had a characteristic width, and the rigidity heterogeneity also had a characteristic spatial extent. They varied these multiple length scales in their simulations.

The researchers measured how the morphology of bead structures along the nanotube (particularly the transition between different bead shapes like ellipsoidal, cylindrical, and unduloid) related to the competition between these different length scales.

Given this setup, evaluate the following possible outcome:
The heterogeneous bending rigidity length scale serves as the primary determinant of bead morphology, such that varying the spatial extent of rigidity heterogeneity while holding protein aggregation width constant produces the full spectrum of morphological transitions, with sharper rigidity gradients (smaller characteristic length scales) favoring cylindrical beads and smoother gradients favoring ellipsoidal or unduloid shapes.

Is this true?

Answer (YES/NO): NO